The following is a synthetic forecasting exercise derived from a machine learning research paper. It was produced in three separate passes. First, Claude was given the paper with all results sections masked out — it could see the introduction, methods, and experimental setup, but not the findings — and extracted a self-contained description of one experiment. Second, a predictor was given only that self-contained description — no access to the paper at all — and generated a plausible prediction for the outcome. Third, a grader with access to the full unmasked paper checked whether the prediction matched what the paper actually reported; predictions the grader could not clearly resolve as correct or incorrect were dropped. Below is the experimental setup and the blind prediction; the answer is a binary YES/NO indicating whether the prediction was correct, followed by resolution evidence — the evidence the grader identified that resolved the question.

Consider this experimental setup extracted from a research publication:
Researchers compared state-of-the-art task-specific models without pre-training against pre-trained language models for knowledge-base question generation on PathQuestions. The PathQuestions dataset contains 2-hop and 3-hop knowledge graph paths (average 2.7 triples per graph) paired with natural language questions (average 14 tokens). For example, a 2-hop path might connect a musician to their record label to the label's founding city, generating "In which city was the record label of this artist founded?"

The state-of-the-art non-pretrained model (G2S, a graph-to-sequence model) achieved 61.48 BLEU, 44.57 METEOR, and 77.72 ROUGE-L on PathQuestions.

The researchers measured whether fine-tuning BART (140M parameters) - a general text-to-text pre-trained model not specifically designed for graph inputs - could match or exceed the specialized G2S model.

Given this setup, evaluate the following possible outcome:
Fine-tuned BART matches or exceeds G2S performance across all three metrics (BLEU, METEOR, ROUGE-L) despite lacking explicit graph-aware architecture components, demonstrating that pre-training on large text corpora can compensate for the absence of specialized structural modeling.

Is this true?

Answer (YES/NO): YES